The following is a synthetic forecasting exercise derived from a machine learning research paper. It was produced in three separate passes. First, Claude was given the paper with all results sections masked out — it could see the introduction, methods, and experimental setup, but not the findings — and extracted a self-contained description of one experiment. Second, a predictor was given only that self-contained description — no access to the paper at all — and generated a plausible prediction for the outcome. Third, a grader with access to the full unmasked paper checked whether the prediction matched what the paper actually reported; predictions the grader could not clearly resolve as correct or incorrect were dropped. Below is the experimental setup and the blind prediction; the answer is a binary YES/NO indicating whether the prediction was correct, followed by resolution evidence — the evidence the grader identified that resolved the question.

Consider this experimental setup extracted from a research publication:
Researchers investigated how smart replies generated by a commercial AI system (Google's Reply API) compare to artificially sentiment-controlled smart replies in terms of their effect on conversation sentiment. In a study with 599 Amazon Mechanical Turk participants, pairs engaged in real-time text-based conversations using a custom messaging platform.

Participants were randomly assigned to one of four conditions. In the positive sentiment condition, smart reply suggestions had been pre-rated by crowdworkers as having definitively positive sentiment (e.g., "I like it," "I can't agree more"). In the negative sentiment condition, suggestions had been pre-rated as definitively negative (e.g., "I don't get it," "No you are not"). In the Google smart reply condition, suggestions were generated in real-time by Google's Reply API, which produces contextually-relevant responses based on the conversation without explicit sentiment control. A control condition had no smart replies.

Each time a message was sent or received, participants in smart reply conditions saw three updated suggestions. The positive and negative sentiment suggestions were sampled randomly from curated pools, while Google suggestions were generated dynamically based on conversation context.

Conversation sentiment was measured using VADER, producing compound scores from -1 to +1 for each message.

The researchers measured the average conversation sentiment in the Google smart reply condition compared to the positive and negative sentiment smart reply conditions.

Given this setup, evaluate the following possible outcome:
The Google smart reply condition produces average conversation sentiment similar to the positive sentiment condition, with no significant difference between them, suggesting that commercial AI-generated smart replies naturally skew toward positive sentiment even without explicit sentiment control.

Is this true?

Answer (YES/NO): YES